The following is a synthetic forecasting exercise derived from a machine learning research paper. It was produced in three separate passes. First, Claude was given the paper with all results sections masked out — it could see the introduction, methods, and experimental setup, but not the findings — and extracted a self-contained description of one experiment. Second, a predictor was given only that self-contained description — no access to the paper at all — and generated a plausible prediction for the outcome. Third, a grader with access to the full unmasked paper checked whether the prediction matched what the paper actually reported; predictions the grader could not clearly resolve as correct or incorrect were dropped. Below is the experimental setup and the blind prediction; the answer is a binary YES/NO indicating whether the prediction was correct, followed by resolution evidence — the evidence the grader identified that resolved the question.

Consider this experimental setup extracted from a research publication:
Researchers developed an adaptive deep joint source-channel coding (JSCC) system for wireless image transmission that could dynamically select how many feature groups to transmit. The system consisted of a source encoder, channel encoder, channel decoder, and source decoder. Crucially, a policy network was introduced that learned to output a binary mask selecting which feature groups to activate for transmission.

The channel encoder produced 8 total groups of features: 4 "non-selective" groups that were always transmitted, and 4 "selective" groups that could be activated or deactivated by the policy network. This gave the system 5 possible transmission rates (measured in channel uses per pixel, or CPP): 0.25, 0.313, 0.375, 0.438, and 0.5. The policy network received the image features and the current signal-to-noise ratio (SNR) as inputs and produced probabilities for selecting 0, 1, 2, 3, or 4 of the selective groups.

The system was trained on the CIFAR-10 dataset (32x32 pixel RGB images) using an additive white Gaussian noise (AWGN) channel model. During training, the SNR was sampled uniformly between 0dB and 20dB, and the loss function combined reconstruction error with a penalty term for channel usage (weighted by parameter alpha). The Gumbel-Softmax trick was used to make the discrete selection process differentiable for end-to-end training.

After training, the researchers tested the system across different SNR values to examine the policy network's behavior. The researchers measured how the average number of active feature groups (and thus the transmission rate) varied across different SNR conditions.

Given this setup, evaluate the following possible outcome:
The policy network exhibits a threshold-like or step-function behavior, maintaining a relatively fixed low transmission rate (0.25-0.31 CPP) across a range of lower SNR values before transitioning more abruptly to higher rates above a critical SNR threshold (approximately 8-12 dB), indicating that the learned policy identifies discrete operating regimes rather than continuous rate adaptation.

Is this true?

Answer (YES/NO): NO